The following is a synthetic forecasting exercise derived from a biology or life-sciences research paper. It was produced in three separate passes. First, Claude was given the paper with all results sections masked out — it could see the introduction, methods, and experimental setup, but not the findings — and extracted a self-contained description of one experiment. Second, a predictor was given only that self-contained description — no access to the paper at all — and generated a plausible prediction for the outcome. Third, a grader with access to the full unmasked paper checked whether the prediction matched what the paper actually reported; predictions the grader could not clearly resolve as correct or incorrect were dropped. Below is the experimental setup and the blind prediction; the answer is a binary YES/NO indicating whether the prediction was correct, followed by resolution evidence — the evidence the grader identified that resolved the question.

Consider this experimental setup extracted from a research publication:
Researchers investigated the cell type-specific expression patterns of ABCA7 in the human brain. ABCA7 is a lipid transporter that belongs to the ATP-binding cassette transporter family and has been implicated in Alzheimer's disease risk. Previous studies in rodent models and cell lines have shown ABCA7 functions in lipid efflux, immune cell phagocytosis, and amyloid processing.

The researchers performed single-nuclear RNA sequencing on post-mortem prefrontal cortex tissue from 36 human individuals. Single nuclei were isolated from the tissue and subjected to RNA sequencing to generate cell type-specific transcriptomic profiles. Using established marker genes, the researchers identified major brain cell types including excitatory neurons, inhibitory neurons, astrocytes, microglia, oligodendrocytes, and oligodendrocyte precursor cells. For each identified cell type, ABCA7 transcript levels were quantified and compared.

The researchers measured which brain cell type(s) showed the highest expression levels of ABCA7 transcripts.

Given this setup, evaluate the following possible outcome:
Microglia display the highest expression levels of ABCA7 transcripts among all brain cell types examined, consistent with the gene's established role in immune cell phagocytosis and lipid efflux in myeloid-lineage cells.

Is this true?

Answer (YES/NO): NO